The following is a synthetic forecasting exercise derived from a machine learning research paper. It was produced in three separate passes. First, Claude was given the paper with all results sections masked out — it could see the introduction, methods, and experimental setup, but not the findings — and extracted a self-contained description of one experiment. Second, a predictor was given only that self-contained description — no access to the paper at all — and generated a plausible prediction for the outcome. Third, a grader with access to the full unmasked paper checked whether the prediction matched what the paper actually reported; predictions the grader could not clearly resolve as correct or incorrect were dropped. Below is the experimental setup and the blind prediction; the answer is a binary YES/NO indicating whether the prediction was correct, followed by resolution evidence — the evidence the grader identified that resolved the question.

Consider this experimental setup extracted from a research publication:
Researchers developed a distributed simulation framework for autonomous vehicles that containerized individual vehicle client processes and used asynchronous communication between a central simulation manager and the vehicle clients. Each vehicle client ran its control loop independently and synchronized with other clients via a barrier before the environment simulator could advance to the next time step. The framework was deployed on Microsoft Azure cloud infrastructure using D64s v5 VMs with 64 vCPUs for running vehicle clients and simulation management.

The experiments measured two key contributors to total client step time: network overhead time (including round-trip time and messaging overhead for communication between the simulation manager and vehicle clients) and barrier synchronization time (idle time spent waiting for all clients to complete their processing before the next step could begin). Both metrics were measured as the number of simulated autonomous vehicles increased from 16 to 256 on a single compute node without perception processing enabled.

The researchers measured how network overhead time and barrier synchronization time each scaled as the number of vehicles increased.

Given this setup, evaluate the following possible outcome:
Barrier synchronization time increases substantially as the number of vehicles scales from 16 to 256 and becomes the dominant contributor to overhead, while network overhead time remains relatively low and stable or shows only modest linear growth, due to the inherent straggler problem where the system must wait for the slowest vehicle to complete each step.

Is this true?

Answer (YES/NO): YES